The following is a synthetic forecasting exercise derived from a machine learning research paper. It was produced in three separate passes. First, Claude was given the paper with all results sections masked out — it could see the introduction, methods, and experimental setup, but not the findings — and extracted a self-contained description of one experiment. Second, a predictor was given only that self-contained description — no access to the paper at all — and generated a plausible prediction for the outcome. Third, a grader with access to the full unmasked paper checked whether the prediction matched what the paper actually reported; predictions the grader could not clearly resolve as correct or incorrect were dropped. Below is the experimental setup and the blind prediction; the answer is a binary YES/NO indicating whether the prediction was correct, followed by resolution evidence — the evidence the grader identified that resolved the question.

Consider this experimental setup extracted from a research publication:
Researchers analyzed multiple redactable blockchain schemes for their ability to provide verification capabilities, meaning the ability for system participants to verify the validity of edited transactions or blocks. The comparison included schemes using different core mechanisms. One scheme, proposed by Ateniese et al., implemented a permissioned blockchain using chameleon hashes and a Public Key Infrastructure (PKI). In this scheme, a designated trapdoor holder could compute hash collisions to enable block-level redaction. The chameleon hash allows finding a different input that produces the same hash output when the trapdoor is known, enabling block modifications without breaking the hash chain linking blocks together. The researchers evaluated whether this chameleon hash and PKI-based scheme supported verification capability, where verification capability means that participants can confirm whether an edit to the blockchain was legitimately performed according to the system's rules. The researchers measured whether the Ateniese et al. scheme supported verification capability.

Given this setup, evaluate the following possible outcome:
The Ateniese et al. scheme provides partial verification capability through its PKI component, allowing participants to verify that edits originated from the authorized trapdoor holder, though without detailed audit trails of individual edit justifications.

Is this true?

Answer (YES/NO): NO